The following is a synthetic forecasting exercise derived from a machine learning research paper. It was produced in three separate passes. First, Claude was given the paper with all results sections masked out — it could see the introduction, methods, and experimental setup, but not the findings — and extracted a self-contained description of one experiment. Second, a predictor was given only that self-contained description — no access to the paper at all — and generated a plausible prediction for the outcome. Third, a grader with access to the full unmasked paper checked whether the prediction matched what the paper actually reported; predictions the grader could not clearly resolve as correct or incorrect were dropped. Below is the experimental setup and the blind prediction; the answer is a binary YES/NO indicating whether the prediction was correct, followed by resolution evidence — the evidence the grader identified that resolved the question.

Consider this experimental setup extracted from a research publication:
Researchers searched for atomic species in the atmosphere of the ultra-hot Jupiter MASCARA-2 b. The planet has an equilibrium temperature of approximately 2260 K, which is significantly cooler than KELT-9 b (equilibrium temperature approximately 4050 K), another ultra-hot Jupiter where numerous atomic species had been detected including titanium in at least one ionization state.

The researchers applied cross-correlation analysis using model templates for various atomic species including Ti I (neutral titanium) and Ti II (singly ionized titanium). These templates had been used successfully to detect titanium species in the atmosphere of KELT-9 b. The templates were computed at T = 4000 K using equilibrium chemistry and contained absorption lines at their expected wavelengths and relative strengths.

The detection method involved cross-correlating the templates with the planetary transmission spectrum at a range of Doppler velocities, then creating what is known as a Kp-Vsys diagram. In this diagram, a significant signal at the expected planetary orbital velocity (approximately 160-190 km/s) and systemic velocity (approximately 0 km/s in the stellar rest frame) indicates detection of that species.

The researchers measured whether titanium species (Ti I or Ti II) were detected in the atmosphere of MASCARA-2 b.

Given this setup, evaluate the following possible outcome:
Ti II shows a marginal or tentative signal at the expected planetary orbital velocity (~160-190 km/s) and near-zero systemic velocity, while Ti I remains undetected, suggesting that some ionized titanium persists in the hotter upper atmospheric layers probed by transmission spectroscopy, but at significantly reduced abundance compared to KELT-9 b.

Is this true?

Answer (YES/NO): NO